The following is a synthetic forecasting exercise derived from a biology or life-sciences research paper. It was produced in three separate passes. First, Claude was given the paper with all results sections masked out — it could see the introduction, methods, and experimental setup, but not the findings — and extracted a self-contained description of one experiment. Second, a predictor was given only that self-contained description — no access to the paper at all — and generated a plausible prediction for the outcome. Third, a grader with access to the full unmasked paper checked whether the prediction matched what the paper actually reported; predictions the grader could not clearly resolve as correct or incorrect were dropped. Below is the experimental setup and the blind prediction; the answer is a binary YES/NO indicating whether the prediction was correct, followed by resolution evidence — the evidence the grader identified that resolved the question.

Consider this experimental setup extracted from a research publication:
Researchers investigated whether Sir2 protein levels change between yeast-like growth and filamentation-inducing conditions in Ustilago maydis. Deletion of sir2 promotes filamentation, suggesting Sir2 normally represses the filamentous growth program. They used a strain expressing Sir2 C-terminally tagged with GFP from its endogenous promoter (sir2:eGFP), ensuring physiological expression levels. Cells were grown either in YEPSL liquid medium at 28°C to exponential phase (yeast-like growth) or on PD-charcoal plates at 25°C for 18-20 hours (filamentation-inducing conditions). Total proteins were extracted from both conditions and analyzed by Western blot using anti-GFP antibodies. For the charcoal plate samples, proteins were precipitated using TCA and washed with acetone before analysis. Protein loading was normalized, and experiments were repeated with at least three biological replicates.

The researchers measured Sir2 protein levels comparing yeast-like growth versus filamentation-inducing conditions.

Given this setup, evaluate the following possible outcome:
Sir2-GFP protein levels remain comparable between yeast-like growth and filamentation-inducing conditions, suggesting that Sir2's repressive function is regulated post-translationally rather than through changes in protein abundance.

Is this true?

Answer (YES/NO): NO